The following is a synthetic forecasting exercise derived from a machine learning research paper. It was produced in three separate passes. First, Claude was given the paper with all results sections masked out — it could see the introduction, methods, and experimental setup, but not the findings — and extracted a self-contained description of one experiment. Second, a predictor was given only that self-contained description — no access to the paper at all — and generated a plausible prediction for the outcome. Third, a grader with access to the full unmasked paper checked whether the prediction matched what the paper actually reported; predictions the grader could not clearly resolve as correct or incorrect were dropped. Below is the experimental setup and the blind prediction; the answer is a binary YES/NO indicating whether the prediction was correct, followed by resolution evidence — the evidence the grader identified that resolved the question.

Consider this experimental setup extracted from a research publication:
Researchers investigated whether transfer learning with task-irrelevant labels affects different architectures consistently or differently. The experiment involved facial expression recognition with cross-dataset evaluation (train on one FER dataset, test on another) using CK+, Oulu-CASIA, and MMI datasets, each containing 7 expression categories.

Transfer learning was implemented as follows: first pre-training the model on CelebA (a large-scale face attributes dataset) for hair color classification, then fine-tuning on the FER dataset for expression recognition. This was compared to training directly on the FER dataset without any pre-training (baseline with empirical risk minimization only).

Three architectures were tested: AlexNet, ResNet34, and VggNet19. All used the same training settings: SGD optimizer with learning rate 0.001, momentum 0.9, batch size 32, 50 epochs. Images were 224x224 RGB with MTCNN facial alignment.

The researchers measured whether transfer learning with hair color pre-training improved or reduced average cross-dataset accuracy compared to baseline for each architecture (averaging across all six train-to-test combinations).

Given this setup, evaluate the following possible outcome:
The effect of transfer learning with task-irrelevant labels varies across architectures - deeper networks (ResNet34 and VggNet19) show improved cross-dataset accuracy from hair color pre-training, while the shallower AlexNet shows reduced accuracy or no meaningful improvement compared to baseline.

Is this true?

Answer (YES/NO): NO